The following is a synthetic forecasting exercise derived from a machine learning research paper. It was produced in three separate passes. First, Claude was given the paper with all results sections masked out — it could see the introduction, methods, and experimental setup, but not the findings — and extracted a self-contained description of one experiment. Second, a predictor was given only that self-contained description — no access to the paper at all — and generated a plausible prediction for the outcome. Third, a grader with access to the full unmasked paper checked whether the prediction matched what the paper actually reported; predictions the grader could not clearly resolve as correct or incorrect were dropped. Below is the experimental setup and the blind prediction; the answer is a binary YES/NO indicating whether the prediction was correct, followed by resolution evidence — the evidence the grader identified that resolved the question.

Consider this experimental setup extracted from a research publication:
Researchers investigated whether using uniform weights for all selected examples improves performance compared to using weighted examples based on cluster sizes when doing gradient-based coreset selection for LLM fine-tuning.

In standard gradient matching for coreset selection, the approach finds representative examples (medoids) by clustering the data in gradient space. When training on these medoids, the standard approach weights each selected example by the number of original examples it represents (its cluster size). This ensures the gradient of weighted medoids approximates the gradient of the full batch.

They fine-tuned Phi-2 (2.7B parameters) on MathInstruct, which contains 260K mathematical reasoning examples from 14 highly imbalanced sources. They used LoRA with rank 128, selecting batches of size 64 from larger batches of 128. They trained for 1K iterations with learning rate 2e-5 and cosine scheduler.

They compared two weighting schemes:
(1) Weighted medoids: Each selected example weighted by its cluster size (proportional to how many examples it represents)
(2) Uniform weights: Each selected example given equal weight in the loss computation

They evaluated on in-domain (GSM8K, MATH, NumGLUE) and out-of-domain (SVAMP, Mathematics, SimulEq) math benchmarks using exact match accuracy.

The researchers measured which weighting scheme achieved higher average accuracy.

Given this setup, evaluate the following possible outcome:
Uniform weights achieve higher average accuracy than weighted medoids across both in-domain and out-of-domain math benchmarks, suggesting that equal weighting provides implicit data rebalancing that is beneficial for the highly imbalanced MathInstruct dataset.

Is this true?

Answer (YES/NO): YES